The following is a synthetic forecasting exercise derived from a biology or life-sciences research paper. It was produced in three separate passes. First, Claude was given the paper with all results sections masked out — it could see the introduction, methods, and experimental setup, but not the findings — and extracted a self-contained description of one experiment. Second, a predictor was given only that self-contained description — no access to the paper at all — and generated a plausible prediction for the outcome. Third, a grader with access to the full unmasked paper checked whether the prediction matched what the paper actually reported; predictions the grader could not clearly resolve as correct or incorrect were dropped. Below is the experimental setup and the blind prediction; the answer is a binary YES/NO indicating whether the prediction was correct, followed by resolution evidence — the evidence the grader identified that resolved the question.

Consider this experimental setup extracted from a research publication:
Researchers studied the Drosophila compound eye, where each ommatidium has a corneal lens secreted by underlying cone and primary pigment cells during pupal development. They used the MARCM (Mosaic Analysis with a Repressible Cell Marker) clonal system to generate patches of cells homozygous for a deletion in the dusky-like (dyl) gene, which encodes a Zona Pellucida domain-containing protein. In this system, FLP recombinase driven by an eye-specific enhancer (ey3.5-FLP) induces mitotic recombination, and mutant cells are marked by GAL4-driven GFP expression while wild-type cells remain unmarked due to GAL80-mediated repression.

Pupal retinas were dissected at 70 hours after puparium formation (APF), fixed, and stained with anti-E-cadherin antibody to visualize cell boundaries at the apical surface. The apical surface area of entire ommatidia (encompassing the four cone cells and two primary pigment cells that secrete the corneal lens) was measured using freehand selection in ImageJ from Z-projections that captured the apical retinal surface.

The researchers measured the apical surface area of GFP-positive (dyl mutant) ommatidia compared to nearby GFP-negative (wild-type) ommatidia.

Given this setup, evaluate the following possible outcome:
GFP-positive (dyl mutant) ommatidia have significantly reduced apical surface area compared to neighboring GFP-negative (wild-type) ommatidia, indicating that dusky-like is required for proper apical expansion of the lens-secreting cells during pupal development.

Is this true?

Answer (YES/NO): YES